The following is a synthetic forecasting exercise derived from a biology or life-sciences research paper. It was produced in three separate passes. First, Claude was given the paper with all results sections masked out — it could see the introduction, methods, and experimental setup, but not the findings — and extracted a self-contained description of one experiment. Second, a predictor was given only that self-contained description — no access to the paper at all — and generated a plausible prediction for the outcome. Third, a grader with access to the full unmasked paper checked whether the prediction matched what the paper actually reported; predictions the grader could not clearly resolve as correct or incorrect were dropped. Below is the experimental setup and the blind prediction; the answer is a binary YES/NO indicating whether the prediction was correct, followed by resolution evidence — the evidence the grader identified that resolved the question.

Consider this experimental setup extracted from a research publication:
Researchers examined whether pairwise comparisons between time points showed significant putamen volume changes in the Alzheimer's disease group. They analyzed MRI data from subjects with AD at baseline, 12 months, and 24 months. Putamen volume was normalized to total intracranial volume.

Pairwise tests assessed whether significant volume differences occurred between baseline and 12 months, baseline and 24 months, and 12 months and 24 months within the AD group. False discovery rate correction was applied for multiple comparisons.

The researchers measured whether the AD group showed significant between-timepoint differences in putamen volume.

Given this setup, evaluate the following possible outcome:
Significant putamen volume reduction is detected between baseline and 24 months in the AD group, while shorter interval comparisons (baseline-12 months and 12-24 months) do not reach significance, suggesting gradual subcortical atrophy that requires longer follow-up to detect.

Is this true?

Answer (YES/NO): NO